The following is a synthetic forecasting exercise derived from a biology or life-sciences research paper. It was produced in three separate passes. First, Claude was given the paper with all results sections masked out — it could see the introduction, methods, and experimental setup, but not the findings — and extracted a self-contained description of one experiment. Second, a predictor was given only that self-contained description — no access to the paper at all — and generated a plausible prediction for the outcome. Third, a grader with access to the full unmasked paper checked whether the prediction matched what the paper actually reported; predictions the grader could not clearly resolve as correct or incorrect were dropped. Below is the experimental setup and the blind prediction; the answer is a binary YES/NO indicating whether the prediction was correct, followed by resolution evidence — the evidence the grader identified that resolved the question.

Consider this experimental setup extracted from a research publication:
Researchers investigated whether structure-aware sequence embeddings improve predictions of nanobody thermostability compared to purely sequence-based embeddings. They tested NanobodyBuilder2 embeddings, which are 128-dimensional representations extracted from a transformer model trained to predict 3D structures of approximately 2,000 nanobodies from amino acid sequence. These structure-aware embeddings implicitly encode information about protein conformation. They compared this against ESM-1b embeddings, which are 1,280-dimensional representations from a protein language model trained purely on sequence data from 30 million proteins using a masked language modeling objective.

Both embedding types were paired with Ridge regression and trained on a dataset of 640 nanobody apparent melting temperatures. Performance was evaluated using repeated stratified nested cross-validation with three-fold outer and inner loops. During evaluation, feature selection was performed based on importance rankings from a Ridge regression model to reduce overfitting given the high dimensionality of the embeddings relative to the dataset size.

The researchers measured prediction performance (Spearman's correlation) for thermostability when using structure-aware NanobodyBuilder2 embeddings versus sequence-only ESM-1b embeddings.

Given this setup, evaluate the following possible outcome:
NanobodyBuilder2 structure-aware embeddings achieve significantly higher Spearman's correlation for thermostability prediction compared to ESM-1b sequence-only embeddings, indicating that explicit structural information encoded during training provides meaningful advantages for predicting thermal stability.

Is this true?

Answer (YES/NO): NO